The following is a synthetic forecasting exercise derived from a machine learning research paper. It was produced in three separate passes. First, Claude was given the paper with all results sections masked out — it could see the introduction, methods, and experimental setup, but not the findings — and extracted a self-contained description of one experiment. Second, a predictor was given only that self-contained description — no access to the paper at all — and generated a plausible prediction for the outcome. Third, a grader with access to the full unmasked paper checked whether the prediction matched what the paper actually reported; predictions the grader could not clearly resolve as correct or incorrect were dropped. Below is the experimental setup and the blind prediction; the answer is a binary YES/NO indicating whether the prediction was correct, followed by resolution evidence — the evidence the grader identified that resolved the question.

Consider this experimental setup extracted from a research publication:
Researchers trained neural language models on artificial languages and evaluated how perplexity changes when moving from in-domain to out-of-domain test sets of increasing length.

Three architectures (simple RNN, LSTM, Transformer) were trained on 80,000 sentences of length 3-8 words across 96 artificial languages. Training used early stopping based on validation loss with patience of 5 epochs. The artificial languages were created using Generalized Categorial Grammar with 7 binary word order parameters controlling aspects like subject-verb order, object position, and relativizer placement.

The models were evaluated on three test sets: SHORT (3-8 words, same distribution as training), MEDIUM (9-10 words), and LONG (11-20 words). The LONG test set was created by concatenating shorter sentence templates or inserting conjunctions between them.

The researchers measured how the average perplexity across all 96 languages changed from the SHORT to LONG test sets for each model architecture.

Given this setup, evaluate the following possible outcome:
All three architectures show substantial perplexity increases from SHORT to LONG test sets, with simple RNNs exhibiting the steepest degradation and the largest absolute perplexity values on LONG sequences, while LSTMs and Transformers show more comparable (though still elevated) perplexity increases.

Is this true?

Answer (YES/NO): NO